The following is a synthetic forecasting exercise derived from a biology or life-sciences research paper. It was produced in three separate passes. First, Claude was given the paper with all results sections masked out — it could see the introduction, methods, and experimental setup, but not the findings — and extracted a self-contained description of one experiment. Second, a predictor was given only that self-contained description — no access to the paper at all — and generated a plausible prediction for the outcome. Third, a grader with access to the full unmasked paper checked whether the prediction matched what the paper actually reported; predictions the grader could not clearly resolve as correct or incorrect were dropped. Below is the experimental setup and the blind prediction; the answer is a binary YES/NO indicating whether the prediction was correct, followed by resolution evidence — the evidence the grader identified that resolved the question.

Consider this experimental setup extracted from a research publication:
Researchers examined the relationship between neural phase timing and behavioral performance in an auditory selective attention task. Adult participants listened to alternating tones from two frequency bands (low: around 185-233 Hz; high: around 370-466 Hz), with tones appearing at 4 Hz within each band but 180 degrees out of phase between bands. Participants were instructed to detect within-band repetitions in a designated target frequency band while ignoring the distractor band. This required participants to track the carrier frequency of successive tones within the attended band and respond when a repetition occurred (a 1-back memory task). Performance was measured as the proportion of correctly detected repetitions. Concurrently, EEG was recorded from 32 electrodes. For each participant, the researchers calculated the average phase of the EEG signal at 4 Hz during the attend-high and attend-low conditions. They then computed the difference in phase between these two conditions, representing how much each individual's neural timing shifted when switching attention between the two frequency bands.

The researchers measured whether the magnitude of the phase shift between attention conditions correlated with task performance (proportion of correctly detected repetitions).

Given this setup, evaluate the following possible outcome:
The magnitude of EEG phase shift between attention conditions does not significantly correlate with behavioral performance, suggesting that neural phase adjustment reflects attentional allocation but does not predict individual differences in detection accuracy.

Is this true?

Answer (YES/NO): NO